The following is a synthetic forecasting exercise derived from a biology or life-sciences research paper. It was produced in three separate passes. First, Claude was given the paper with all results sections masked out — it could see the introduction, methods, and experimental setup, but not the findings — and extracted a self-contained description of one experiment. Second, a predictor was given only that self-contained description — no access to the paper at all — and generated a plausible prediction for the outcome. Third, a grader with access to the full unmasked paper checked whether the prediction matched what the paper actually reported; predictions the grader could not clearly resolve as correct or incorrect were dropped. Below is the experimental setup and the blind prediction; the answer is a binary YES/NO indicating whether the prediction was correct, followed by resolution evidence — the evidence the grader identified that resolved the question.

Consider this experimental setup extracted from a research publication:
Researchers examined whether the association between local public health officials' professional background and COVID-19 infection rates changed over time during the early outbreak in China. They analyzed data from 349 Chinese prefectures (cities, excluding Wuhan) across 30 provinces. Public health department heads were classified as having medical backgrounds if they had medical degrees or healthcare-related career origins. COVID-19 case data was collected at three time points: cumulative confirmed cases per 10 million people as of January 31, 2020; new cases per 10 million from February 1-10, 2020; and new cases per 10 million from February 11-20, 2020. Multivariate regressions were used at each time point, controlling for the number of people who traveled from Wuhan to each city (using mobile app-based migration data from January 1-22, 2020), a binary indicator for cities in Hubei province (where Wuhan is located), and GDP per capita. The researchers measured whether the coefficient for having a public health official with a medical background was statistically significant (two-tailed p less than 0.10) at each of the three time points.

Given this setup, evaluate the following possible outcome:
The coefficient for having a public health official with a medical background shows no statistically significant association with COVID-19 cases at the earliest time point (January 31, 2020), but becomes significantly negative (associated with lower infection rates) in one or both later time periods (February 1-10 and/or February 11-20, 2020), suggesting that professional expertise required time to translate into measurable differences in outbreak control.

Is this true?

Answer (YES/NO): NO